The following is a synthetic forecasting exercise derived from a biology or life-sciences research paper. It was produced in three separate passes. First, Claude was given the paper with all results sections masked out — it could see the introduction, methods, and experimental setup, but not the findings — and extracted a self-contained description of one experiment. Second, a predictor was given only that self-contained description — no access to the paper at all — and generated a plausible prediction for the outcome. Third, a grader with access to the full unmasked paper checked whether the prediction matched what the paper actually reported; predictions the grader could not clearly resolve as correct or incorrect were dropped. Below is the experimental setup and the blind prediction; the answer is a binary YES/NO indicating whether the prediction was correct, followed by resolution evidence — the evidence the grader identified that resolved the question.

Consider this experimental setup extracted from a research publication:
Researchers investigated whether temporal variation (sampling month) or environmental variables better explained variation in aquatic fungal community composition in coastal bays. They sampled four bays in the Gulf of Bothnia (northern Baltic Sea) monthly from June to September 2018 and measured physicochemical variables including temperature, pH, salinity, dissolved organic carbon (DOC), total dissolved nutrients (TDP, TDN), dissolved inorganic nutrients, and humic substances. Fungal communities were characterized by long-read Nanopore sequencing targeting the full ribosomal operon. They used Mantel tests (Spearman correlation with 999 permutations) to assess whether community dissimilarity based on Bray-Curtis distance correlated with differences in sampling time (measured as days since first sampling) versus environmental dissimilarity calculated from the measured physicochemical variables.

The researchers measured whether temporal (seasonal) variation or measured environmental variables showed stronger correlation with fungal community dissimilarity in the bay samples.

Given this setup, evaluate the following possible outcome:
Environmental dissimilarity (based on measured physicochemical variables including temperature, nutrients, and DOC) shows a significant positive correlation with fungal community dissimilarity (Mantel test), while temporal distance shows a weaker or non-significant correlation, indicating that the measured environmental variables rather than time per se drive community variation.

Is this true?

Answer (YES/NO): NO